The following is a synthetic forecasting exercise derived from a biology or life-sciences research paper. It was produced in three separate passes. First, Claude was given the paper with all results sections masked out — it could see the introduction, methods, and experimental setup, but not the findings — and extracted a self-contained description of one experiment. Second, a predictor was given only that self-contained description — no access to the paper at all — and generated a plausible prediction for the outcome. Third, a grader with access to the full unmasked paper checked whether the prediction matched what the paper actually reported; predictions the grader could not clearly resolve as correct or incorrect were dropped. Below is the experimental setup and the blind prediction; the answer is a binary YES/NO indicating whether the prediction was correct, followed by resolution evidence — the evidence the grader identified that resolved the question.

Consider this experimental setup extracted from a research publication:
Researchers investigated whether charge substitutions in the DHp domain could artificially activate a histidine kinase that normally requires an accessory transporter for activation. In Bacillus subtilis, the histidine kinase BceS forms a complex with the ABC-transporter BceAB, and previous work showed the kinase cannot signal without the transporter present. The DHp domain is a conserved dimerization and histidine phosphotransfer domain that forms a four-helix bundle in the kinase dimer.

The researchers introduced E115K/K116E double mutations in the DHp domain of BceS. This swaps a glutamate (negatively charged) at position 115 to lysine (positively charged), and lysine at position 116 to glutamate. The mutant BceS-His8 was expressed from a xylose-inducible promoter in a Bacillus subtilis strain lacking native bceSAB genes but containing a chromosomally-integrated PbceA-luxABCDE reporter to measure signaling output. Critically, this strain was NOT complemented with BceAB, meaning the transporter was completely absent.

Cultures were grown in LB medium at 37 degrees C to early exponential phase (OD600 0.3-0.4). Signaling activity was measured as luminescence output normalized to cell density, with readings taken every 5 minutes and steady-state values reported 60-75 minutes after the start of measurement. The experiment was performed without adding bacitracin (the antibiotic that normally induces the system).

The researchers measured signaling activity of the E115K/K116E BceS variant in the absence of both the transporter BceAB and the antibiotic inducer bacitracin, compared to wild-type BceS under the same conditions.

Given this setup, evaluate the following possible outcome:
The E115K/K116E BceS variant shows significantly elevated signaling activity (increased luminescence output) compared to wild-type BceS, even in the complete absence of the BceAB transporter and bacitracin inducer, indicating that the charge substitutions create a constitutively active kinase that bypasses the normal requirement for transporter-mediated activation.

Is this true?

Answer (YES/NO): YES